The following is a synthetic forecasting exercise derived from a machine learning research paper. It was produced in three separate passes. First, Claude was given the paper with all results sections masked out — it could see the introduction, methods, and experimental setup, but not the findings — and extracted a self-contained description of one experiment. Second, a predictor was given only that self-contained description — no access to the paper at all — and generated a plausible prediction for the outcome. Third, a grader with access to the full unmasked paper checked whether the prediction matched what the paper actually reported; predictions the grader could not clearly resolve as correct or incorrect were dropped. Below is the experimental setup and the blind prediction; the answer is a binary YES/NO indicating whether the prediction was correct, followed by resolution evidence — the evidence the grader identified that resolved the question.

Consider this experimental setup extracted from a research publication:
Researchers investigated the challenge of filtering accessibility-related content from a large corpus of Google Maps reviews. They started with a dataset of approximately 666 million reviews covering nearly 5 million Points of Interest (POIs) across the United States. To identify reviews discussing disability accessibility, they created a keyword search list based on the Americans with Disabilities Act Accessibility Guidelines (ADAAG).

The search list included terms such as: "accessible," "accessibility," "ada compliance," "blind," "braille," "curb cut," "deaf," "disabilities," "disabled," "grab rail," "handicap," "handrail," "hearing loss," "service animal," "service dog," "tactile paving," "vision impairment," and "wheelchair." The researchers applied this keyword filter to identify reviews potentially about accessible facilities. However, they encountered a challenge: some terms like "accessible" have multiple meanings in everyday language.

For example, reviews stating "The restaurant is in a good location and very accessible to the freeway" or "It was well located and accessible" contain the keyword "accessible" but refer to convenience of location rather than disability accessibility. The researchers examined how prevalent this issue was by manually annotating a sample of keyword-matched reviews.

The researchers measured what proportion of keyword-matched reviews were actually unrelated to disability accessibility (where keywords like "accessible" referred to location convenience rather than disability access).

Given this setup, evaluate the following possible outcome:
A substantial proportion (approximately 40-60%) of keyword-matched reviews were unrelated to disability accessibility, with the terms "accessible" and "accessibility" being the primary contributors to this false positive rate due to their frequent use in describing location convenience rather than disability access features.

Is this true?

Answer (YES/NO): NO